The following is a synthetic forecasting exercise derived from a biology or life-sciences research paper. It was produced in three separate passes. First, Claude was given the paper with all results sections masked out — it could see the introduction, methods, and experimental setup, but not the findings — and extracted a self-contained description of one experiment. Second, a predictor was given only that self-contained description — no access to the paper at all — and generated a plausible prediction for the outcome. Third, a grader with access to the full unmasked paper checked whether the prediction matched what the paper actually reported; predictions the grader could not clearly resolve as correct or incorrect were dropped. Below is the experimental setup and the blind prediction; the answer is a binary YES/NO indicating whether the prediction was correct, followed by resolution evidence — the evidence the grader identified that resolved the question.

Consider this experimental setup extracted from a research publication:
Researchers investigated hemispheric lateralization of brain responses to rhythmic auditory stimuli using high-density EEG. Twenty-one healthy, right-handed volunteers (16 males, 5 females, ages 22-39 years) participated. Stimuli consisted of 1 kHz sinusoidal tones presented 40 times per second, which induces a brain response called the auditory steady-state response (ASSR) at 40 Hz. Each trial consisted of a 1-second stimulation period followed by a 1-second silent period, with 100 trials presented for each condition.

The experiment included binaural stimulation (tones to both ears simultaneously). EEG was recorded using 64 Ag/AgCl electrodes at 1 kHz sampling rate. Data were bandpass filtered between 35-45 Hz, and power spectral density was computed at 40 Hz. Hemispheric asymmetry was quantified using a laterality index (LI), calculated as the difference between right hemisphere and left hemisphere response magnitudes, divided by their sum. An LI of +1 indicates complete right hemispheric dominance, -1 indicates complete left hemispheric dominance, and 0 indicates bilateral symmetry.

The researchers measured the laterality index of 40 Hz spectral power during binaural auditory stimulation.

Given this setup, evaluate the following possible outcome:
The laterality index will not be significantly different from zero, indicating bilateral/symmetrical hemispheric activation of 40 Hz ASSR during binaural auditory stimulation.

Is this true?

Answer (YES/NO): NO